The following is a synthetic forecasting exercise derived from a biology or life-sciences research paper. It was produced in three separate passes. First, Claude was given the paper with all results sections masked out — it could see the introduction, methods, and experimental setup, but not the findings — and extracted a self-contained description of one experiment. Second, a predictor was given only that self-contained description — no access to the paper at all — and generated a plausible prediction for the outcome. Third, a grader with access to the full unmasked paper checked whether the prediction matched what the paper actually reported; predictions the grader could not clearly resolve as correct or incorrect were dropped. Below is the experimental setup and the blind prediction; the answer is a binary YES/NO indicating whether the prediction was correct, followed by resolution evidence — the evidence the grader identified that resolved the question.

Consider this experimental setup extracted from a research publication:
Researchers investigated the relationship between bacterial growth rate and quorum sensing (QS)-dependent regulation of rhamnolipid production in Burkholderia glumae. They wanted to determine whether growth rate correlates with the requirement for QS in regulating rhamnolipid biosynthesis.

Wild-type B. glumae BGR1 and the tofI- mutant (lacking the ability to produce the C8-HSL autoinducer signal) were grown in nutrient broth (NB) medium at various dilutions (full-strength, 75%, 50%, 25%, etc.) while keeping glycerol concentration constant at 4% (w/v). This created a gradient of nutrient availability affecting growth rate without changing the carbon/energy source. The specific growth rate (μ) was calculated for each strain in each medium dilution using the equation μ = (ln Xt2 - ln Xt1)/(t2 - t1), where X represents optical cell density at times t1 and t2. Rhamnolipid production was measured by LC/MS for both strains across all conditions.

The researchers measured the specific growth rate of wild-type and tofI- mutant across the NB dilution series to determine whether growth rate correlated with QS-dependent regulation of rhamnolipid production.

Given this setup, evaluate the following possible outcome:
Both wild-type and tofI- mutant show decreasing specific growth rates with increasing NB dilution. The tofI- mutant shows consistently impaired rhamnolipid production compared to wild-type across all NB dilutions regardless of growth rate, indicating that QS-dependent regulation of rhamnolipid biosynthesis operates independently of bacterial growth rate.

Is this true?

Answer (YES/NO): NO